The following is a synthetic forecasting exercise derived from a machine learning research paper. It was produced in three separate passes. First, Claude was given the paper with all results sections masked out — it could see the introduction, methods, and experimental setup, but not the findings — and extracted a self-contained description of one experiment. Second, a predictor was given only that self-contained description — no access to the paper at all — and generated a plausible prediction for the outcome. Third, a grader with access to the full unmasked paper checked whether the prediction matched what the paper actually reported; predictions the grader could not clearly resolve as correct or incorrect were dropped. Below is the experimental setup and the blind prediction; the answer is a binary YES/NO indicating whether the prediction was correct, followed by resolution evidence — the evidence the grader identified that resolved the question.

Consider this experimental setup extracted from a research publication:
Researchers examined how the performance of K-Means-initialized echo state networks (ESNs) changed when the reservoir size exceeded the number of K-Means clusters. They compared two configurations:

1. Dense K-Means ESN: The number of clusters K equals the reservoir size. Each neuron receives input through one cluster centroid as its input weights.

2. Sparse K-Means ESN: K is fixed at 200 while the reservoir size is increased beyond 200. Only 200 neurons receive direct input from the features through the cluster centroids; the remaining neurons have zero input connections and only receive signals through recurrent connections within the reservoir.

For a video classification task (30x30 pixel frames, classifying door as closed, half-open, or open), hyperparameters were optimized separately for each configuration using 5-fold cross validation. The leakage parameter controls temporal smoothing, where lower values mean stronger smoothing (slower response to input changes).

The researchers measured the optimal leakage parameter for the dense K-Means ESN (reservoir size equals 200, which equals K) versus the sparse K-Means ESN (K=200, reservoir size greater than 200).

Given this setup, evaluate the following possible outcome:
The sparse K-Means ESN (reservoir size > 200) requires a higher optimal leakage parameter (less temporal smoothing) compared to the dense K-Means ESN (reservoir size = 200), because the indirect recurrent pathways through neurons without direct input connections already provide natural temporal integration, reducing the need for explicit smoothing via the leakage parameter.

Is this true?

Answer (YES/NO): YES